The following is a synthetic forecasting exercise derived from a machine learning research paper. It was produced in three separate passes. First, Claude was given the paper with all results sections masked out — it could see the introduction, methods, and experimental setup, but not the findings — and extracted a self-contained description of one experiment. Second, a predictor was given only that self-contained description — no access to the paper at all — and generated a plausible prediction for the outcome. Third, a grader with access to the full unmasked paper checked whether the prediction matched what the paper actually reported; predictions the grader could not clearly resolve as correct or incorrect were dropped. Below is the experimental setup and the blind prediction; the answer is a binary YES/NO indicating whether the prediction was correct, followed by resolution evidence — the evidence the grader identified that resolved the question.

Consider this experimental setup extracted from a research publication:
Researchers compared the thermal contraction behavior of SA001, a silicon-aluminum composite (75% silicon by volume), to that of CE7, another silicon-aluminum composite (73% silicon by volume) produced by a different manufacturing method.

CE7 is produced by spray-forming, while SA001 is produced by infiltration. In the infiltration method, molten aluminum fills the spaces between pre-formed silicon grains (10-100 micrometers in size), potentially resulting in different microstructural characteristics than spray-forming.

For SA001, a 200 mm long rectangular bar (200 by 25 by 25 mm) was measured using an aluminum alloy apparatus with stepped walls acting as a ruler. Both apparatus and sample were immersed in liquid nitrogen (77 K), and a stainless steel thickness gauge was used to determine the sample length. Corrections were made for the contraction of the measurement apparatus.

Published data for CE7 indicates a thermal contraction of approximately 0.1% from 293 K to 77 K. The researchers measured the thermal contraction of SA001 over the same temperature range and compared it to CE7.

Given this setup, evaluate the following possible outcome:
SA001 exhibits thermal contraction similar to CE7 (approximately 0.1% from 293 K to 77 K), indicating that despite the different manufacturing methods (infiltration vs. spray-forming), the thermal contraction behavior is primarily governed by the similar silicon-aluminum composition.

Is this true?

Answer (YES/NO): YES